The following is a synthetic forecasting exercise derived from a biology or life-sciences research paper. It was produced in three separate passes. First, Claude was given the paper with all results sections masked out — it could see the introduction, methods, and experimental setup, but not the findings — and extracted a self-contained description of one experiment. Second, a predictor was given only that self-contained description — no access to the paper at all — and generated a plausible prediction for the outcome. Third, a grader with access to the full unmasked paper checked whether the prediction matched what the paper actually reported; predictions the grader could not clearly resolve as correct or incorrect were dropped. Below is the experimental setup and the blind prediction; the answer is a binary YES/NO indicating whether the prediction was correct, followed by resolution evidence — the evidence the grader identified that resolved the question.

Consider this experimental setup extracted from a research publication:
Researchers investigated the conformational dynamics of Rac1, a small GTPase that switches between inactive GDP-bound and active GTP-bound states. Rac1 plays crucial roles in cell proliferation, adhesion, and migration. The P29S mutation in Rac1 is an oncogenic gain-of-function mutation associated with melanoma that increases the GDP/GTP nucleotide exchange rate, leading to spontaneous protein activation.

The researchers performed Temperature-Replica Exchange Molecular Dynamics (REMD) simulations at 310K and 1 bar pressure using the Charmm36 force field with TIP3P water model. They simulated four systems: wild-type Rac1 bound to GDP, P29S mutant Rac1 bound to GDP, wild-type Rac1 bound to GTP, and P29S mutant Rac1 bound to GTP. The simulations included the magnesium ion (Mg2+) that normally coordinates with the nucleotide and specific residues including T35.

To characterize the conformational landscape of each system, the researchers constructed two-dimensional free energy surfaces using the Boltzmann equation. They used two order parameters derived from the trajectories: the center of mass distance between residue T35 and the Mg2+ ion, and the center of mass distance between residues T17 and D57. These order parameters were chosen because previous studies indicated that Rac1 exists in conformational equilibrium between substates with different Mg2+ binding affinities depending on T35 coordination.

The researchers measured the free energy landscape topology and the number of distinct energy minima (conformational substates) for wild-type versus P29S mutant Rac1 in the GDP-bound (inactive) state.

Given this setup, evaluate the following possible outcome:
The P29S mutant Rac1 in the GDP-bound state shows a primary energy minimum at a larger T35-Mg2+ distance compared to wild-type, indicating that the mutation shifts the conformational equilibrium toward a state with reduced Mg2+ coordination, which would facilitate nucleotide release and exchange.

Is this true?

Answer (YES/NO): YES